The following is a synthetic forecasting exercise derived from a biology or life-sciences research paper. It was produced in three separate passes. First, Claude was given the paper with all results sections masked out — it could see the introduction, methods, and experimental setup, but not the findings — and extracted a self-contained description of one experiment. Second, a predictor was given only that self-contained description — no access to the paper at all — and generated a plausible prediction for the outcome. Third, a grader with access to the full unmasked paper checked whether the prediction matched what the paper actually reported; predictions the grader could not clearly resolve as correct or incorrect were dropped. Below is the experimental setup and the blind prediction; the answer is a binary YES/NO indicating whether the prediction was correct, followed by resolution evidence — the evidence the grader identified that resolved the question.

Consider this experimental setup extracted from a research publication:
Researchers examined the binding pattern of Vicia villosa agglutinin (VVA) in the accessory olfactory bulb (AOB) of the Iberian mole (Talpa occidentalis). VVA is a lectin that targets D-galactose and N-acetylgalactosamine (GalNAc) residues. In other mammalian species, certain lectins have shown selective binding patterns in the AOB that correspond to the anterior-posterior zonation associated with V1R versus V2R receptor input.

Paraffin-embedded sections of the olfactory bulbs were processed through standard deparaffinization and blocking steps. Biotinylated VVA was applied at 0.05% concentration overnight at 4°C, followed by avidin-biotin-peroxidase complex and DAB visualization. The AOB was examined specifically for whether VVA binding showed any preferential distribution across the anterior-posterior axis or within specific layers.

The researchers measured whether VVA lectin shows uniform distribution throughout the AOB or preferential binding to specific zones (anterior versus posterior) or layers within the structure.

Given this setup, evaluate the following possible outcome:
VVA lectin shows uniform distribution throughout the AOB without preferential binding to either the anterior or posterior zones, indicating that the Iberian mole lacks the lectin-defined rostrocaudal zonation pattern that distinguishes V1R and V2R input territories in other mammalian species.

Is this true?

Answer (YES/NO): NO